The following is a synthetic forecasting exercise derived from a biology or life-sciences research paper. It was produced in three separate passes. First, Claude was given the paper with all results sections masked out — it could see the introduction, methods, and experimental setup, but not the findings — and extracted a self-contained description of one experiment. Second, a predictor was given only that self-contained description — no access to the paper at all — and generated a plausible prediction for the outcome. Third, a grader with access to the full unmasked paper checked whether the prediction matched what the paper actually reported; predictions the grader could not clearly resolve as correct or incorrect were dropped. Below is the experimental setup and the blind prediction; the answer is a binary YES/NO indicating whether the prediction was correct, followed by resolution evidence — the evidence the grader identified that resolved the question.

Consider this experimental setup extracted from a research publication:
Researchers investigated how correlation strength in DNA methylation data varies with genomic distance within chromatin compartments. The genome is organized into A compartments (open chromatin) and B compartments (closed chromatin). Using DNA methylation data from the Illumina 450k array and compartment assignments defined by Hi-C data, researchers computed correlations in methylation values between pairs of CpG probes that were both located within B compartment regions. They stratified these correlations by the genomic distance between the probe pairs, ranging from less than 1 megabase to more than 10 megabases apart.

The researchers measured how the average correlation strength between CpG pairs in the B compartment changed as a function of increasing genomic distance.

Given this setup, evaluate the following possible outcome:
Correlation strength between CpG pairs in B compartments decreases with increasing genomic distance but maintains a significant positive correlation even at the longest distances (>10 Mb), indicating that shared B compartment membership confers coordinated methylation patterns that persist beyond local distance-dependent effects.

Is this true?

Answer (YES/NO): NO